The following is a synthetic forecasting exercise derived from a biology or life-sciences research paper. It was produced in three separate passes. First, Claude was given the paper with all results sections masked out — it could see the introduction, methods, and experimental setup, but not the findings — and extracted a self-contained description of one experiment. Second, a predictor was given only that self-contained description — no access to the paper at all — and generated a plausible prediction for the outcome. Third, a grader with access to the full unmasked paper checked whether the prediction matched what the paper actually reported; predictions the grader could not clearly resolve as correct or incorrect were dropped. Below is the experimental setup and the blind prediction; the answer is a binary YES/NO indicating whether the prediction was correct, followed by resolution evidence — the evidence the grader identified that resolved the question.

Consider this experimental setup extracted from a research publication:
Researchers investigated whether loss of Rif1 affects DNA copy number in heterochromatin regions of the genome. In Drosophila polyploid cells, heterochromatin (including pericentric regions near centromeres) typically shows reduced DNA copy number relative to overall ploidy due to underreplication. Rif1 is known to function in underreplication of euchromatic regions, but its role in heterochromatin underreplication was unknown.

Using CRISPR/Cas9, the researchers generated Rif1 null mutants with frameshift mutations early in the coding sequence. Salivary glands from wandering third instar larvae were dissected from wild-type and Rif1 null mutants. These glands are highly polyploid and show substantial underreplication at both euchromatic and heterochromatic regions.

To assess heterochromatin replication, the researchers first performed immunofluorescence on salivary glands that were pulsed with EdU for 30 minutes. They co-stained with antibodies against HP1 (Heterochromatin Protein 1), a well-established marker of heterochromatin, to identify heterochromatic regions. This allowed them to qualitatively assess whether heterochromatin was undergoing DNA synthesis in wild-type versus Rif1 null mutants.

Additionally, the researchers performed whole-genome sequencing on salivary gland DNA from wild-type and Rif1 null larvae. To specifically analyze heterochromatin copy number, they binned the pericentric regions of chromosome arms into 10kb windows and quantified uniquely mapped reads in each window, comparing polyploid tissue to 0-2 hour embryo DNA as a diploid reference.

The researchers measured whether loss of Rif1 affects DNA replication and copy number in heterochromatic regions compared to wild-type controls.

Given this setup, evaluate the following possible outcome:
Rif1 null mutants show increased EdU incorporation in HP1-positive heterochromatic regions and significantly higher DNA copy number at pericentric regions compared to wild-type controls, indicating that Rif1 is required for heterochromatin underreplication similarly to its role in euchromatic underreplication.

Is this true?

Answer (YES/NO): YES